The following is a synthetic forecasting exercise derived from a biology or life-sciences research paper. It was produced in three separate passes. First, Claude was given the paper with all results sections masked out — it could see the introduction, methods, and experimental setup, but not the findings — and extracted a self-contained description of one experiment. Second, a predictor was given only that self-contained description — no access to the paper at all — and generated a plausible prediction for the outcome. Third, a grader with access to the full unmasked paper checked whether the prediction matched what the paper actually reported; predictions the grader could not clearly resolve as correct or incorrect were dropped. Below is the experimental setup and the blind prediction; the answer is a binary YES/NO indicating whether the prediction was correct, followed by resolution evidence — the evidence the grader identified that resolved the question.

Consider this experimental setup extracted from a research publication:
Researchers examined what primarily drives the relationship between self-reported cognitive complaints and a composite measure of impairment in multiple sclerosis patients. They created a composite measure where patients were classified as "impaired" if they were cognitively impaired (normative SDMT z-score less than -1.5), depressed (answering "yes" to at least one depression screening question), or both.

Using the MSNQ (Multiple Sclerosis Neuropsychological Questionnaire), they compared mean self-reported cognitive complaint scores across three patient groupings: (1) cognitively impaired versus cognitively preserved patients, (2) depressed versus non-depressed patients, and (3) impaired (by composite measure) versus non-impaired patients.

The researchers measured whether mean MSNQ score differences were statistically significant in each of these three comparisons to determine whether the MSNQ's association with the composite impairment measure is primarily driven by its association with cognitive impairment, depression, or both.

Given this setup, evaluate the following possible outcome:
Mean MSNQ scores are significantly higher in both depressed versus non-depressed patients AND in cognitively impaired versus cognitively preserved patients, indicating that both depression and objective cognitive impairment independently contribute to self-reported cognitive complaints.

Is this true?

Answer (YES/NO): NO